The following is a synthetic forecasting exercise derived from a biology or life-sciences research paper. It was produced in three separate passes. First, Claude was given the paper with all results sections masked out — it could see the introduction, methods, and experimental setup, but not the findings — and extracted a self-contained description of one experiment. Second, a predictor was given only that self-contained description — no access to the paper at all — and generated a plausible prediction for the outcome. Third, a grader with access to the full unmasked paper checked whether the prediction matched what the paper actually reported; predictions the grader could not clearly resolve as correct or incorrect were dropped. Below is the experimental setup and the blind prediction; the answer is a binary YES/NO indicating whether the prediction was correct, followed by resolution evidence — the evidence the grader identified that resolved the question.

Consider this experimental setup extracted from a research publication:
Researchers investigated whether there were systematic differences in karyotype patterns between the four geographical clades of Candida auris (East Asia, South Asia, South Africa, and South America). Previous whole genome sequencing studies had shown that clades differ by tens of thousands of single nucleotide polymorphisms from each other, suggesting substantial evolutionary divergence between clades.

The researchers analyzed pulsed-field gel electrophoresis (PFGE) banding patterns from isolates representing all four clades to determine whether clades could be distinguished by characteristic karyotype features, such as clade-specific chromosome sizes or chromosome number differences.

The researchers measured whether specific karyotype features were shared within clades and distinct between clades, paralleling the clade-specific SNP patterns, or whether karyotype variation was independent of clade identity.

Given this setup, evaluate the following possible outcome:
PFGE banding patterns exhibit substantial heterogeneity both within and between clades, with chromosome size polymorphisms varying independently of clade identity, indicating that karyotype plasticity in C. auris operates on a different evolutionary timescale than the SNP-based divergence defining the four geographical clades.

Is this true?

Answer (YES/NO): YES